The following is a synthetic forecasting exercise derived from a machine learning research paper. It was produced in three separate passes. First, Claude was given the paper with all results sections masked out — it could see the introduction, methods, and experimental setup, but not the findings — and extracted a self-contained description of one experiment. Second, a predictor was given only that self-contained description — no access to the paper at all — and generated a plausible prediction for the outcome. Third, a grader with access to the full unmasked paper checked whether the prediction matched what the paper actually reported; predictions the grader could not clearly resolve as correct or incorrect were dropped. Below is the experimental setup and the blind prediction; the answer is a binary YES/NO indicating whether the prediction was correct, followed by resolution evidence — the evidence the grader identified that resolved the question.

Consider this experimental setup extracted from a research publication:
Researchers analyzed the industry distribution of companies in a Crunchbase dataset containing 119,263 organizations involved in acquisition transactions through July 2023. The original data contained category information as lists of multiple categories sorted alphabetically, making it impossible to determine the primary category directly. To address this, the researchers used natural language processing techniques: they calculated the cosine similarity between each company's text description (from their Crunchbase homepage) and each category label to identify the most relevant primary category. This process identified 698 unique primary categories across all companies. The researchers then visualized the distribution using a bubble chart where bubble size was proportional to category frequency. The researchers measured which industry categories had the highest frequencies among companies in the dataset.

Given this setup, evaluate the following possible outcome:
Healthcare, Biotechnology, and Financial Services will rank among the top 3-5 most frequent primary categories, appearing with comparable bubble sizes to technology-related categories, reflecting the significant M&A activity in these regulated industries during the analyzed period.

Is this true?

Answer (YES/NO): NO